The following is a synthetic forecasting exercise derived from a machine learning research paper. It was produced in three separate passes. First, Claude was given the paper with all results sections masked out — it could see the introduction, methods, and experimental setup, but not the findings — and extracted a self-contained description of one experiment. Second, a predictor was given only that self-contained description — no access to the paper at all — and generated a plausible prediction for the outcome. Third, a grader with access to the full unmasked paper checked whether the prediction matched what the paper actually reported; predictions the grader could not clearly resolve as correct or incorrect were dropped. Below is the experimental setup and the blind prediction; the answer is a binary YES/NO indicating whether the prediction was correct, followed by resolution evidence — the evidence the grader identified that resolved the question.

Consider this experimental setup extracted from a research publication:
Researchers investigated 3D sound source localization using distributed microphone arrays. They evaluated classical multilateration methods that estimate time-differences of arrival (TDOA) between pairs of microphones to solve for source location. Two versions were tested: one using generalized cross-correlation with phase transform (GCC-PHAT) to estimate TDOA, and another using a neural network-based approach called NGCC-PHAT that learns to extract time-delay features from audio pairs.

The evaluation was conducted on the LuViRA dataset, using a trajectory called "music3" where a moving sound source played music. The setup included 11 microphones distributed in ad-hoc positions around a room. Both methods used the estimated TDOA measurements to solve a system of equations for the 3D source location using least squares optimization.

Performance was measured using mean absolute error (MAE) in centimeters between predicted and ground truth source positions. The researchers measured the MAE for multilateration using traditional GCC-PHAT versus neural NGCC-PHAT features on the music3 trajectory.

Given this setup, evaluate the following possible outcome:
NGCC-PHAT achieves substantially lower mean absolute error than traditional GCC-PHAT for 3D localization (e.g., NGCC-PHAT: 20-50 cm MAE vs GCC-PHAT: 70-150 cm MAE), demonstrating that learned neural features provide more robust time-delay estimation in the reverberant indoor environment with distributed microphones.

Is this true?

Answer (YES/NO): NO